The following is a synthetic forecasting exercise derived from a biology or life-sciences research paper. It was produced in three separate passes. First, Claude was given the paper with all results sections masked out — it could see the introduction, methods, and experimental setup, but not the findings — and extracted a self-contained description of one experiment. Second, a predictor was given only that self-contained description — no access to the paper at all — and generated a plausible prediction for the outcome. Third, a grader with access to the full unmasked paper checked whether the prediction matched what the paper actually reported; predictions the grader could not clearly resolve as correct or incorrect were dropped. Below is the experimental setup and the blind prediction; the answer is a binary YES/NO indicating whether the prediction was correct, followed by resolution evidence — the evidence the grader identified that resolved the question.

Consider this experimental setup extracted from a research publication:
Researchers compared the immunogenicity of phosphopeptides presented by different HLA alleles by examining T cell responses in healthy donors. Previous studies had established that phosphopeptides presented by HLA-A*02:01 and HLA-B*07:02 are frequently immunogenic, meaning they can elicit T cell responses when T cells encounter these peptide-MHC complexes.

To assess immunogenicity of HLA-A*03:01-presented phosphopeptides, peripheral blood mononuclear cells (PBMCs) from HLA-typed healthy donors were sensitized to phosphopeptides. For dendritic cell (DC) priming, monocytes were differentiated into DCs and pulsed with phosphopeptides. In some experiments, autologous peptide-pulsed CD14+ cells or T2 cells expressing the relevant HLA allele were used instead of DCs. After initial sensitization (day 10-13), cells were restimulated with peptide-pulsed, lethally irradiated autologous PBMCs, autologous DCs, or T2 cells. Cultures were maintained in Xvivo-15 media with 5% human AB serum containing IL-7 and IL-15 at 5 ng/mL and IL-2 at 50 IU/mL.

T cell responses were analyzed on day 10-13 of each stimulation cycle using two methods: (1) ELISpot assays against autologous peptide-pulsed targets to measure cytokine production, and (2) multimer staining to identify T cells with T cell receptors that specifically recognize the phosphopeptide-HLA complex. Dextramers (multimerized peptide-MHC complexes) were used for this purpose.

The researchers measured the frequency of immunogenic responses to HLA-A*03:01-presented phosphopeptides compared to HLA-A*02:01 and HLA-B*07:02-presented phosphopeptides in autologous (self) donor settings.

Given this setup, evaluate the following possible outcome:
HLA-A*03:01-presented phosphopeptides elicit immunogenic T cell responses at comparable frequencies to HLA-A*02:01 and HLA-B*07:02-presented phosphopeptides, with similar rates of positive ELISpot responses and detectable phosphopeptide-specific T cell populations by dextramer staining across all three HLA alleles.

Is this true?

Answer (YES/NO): NO